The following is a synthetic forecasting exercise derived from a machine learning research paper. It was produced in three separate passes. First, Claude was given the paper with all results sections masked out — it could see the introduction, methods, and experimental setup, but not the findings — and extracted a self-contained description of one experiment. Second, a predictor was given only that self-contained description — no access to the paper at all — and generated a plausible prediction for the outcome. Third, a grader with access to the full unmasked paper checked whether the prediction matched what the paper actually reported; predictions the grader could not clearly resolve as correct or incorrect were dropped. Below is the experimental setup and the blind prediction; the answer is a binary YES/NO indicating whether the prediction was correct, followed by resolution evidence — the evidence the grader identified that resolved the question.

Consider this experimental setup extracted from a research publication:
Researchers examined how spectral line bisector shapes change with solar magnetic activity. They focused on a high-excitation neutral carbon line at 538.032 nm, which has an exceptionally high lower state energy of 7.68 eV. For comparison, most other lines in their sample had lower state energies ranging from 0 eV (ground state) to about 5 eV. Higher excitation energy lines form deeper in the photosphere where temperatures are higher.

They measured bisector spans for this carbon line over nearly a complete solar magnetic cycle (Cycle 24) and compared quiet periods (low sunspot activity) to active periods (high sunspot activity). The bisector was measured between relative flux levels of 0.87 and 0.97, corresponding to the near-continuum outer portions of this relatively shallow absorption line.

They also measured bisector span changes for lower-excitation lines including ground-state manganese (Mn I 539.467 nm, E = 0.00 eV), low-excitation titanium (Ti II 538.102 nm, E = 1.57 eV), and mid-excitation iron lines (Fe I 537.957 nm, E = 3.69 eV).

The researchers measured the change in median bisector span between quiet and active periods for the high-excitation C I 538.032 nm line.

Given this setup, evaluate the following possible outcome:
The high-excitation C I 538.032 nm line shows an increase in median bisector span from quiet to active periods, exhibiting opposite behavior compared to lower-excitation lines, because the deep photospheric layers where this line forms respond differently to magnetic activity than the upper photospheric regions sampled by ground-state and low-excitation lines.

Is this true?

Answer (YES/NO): NO